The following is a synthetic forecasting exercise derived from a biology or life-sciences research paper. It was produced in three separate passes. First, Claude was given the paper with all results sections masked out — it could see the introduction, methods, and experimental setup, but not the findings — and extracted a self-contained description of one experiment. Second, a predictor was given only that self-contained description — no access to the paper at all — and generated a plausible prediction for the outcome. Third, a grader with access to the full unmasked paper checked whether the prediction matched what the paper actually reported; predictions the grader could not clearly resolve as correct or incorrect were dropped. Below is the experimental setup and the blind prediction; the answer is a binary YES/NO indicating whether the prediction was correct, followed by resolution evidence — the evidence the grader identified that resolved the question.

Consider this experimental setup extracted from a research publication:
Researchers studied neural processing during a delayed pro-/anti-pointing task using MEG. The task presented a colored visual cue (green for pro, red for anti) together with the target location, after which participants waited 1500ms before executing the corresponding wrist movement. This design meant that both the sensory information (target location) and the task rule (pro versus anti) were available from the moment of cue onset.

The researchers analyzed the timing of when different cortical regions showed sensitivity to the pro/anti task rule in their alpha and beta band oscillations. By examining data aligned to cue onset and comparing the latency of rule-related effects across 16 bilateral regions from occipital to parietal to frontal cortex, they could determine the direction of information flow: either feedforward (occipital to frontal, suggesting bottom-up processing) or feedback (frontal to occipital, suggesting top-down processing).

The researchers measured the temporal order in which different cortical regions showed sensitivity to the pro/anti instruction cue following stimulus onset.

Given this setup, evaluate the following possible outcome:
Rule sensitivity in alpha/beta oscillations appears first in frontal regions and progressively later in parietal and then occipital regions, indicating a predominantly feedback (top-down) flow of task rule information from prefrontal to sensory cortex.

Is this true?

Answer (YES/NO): YES